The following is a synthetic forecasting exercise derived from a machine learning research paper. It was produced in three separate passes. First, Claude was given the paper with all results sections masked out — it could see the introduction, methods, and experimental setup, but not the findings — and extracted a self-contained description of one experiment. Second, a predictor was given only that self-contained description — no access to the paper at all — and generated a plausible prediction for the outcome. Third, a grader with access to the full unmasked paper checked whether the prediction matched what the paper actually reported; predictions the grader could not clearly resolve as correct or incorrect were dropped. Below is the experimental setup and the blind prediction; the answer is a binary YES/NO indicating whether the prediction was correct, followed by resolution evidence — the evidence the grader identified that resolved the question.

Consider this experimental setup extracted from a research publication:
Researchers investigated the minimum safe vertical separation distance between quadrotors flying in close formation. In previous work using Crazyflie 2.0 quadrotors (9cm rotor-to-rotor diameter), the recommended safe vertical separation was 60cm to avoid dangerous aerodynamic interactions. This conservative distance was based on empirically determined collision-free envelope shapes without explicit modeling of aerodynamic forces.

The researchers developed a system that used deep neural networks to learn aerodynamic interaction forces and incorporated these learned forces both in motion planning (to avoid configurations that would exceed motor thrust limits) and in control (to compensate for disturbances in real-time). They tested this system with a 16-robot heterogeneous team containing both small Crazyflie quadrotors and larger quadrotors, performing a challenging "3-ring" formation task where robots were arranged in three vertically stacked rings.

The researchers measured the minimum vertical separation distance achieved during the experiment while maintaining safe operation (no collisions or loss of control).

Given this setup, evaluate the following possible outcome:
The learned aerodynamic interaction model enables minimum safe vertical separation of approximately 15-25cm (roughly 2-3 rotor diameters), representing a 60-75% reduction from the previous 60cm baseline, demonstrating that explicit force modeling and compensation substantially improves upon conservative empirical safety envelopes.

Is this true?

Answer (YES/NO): YES